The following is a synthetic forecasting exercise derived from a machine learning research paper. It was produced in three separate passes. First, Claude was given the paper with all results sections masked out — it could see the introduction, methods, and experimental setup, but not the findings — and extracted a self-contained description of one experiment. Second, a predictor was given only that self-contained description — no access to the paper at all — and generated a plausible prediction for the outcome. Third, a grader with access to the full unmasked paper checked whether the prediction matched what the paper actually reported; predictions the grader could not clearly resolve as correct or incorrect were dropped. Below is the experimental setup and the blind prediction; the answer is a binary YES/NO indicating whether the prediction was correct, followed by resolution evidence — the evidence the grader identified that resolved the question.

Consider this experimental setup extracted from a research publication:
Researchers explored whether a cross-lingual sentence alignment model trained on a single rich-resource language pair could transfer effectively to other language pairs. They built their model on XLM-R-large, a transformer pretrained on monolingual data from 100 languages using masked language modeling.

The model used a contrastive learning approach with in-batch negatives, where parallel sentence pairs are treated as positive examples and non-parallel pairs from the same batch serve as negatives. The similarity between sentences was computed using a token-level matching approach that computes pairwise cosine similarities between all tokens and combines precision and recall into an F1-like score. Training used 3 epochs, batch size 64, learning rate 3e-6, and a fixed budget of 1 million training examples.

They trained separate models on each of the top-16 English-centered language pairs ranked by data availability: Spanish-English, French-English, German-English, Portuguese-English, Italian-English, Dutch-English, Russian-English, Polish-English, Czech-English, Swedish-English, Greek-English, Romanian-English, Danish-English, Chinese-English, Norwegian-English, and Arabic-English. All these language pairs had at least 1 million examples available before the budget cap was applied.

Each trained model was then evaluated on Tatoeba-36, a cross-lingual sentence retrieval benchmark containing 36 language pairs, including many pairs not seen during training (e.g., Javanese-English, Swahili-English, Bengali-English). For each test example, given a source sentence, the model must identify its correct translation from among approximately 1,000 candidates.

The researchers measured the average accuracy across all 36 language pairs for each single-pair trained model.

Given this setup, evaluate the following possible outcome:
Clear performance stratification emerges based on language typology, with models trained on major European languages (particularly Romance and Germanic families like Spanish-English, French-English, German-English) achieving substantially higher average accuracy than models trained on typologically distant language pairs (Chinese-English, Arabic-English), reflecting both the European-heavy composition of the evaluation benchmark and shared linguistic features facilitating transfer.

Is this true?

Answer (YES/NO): NO